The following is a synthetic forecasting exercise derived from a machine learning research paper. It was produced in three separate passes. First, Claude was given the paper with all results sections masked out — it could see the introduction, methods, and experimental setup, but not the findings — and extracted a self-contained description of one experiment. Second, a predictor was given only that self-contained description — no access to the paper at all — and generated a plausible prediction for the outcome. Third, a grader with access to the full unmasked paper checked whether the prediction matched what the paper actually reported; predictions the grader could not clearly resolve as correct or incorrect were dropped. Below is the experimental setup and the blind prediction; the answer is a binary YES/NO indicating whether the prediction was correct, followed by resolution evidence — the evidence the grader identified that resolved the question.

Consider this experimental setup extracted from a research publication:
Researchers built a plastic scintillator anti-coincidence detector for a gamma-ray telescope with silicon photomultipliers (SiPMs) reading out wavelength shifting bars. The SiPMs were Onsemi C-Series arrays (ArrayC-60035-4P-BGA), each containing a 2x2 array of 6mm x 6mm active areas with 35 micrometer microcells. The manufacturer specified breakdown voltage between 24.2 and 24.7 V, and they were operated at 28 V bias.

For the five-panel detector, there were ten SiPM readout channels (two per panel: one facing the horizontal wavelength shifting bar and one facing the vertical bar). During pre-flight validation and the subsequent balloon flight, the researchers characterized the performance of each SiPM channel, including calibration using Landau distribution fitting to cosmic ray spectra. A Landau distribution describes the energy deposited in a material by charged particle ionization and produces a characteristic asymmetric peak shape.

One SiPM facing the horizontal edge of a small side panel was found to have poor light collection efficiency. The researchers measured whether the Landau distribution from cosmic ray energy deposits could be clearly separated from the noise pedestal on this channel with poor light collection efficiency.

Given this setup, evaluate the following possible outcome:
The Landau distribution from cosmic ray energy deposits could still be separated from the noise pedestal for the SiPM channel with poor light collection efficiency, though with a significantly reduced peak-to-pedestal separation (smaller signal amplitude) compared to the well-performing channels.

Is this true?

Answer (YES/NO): NO